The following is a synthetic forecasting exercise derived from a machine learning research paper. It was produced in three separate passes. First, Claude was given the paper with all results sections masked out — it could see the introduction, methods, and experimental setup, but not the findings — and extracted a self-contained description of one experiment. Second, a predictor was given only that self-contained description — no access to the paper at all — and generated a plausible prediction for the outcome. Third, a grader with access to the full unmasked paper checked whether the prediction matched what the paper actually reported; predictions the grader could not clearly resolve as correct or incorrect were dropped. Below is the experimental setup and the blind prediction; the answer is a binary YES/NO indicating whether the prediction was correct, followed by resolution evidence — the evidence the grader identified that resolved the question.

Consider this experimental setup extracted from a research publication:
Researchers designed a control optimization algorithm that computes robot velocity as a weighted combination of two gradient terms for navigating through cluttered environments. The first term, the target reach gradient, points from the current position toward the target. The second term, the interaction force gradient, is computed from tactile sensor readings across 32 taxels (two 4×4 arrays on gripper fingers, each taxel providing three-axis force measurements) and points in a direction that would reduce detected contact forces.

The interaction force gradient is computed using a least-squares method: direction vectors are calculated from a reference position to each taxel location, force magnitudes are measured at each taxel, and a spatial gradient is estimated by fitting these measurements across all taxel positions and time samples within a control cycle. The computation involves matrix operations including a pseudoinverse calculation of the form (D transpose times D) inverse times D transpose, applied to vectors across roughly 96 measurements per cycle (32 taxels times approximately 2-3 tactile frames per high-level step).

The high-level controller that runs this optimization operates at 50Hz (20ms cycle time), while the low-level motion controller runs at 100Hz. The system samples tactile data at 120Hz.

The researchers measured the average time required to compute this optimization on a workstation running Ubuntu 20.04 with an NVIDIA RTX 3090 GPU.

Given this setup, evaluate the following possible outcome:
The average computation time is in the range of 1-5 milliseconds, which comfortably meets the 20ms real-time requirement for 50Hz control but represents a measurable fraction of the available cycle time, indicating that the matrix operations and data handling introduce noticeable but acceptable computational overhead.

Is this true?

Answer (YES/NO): YES